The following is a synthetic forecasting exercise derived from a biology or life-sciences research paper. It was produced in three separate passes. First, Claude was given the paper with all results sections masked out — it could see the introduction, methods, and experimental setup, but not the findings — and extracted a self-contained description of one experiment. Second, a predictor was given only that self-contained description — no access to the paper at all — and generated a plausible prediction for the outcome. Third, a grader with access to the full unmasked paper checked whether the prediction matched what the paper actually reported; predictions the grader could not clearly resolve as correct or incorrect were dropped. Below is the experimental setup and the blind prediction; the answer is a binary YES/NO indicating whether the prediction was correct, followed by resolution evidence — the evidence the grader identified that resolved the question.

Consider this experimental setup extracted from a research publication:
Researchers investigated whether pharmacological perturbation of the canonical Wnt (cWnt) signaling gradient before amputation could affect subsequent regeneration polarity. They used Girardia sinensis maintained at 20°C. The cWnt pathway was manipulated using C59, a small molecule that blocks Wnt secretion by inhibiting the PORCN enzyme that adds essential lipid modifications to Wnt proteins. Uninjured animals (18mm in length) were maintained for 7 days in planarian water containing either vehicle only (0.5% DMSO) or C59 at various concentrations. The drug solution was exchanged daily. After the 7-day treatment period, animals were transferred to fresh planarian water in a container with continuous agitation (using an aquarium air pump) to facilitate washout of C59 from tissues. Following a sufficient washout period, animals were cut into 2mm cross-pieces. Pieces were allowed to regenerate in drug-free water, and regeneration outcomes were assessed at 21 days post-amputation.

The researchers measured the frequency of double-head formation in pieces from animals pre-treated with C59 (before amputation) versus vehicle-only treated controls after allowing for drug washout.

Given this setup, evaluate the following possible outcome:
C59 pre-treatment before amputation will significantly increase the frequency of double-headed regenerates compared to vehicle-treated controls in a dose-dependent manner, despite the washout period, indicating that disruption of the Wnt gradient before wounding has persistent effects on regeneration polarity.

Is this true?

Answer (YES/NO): NO